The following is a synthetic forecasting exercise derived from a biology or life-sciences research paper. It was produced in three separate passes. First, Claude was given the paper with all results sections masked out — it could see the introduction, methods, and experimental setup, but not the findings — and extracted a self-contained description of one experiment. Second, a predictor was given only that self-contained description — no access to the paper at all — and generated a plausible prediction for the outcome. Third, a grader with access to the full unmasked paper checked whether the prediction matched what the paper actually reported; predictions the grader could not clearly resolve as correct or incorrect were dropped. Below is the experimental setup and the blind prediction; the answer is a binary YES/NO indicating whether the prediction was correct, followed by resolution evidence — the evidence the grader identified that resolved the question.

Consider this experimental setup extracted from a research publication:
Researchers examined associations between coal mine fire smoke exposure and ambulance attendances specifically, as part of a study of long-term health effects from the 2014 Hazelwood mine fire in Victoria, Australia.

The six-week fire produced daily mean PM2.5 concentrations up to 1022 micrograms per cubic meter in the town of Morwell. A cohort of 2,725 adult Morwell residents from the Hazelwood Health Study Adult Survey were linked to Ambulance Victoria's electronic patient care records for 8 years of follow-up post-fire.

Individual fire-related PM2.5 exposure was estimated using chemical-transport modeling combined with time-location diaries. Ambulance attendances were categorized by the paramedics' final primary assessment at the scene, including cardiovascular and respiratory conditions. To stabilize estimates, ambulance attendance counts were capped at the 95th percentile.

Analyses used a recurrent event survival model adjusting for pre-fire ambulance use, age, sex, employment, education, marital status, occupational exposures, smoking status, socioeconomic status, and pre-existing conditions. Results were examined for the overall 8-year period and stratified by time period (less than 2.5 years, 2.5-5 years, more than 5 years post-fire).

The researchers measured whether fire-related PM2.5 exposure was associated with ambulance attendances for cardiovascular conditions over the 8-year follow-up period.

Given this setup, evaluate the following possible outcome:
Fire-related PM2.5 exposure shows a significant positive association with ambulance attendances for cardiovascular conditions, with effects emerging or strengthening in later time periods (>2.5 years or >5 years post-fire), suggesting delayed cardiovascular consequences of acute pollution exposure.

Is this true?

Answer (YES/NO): NO